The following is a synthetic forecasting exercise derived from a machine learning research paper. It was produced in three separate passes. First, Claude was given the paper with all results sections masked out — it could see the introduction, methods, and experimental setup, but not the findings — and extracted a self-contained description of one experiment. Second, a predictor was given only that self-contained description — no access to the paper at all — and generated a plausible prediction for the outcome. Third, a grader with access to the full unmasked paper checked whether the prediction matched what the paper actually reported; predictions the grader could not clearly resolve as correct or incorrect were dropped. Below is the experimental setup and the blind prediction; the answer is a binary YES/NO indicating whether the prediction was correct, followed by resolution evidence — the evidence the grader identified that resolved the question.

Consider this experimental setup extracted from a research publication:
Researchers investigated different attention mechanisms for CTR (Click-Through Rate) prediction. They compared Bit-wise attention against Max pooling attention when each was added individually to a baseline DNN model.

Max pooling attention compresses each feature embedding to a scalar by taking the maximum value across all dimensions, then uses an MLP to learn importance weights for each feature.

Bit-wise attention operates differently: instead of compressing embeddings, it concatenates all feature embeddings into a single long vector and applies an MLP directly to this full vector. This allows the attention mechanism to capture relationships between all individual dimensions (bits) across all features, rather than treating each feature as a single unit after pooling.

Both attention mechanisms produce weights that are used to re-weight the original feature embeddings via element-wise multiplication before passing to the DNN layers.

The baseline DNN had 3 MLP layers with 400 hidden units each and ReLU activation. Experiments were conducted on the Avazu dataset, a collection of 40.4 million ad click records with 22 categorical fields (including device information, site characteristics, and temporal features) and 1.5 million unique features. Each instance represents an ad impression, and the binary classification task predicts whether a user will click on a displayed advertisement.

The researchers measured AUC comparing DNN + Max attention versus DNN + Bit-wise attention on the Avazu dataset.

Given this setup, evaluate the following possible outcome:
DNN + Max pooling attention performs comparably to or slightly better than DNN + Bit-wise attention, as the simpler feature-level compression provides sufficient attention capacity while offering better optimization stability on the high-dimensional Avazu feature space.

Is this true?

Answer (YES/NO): NO